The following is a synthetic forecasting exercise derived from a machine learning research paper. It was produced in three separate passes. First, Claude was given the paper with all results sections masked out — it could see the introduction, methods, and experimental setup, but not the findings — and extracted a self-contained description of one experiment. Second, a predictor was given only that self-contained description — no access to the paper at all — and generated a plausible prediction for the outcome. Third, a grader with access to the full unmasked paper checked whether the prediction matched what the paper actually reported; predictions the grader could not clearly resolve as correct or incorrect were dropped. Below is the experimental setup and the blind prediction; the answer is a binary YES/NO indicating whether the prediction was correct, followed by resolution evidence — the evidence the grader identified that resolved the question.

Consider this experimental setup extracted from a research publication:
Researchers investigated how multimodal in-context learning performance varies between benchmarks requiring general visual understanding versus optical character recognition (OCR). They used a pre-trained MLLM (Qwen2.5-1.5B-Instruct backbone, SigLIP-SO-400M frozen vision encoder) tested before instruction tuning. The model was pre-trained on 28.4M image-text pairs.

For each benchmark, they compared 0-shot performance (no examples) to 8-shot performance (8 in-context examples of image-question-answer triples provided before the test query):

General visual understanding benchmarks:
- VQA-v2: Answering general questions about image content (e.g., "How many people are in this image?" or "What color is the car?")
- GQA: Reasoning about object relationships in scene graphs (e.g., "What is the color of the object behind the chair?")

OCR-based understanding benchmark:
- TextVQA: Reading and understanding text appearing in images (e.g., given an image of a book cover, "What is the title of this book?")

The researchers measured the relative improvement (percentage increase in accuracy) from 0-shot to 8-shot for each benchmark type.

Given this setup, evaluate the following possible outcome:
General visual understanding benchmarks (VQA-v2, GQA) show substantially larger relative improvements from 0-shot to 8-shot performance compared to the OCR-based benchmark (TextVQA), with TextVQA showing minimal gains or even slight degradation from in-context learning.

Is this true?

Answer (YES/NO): YES